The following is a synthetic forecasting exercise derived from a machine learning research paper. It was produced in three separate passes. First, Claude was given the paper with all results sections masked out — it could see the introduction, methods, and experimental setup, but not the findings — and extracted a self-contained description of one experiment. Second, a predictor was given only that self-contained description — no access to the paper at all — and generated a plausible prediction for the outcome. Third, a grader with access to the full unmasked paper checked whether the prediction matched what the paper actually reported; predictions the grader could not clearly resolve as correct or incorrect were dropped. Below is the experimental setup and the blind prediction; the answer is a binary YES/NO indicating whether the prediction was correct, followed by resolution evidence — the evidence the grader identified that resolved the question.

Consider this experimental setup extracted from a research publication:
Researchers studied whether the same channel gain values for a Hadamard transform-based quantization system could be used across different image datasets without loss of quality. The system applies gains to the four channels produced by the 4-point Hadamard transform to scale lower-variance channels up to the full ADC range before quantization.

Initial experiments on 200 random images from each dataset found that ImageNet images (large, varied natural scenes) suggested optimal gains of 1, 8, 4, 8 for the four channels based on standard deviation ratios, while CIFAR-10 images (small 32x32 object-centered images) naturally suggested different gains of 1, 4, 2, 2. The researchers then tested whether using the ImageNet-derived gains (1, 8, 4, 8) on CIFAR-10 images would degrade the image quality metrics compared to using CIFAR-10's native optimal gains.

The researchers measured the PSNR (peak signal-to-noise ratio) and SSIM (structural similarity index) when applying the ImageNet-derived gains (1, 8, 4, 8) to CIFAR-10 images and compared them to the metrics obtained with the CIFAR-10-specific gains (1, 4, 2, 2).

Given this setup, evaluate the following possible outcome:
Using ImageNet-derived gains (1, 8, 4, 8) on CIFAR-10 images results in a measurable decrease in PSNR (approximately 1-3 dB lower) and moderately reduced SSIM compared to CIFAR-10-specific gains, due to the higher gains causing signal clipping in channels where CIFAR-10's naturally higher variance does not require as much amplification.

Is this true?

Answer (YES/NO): NO